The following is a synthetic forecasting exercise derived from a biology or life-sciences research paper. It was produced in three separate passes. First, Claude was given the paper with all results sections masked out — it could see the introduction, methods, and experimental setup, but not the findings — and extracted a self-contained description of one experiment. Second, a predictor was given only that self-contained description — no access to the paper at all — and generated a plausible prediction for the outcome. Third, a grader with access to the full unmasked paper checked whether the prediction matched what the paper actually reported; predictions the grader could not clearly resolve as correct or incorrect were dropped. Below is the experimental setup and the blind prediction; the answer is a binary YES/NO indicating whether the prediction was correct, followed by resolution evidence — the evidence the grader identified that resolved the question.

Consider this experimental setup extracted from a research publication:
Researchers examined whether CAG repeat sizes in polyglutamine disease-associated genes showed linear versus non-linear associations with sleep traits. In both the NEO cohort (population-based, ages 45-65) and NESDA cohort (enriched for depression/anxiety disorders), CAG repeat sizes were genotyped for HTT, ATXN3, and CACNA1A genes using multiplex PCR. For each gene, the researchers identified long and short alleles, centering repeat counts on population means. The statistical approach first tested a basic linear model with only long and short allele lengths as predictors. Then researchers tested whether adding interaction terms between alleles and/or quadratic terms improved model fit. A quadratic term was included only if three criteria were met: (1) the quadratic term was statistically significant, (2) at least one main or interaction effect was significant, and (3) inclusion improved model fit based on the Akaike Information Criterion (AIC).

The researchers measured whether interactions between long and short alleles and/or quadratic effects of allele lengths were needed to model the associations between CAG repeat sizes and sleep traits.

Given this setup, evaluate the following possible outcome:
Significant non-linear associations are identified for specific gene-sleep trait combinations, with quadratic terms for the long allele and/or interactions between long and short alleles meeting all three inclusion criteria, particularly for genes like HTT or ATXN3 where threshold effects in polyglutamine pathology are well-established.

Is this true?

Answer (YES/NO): YES